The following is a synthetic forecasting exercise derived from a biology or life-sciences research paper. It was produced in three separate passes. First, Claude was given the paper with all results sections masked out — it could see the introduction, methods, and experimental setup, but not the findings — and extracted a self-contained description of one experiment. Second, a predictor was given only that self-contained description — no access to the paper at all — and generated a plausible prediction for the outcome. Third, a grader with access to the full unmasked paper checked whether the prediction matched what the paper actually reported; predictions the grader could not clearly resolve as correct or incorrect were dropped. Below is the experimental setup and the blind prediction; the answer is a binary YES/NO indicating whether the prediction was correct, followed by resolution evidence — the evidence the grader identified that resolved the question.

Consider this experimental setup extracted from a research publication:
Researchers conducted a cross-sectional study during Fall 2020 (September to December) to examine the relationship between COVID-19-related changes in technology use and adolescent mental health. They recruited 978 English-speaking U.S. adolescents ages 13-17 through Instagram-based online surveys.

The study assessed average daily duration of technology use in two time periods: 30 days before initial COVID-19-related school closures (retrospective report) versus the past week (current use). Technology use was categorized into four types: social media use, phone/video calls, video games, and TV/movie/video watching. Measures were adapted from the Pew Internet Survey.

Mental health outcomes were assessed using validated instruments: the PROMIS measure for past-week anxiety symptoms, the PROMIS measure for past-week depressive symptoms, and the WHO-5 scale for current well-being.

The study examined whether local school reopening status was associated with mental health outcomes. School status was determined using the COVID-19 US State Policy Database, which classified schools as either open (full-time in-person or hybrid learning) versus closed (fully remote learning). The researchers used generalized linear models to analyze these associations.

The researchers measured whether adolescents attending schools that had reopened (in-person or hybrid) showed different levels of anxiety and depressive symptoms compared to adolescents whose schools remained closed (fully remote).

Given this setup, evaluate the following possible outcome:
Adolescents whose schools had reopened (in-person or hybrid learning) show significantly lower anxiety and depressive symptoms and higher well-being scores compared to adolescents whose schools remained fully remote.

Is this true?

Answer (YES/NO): NO